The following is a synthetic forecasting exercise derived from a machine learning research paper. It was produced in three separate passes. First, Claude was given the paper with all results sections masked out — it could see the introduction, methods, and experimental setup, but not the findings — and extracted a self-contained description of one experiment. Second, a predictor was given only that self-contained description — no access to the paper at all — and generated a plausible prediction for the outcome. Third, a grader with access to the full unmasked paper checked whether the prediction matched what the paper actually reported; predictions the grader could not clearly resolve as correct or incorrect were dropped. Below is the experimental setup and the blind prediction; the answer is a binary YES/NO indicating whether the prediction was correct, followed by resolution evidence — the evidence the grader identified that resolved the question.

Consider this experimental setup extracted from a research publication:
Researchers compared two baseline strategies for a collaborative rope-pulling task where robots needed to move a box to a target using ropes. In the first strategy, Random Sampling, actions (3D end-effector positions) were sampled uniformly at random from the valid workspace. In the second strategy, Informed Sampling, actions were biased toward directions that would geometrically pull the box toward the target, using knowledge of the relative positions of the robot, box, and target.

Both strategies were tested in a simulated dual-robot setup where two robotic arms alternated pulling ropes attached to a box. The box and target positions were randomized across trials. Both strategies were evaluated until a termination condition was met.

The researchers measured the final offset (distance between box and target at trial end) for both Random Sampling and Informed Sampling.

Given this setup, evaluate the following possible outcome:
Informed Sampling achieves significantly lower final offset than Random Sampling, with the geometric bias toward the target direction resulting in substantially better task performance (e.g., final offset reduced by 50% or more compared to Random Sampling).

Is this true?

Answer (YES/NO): NO